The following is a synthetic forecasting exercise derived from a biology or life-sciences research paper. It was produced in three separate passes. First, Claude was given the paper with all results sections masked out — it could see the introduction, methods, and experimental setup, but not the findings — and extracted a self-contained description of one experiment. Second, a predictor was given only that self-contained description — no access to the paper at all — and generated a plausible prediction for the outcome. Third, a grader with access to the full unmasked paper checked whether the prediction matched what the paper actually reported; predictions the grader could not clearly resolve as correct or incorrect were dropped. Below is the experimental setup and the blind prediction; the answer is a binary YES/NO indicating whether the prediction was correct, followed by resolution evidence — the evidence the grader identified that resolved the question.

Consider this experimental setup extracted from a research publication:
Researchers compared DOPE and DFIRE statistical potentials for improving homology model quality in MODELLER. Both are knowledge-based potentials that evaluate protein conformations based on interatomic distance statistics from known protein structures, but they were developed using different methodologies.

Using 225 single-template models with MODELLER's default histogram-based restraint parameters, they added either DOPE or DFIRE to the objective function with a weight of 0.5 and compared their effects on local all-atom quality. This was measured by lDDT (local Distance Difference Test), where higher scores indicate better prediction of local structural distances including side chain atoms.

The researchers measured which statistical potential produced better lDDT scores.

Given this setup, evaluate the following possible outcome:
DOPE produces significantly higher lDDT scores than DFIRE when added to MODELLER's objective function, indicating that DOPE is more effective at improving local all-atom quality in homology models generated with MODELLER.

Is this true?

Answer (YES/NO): YES